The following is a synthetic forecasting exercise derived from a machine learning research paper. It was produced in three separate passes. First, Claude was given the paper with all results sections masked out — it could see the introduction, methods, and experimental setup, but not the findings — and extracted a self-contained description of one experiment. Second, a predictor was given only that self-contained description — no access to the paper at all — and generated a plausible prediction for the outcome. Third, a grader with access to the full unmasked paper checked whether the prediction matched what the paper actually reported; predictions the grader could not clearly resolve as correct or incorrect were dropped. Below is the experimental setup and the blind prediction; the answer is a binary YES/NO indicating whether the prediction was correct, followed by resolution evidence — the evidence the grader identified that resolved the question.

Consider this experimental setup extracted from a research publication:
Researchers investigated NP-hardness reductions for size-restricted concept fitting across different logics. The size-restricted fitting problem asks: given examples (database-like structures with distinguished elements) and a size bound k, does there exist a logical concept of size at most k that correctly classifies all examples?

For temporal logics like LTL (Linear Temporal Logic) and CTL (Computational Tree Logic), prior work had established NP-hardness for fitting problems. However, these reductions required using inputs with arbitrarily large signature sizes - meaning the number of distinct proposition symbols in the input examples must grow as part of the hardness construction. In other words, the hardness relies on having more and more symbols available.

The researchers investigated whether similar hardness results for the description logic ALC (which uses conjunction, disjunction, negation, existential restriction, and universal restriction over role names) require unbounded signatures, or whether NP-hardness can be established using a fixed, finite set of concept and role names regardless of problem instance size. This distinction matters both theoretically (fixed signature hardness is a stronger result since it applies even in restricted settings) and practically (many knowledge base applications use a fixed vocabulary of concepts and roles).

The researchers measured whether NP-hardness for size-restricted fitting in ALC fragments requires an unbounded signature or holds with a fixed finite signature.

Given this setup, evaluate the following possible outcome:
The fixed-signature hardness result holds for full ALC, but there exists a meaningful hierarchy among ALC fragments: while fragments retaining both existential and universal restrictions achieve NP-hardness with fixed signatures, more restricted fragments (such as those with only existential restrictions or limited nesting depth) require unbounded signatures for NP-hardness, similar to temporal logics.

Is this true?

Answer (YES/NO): NO